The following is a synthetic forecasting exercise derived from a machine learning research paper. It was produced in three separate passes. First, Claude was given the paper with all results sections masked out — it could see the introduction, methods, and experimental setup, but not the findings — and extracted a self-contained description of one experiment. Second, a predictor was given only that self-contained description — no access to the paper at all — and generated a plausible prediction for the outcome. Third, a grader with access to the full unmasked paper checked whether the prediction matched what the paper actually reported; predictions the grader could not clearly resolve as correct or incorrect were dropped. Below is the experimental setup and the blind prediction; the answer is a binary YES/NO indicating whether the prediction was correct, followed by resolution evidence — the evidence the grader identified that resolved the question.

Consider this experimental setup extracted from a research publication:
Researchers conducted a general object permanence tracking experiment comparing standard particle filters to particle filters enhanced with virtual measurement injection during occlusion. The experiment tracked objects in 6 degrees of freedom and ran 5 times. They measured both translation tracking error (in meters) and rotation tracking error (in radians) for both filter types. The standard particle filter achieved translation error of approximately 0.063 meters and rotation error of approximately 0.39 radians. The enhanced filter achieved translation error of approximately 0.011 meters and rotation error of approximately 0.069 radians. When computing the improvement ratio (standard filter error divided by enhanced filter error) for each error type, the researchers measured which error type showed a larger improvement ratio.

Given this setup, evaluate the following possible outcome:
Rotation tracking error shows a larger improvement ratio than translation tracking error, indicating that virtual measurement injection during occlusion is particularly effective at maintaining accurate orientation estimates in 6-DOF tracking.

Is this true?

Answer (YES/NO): YES